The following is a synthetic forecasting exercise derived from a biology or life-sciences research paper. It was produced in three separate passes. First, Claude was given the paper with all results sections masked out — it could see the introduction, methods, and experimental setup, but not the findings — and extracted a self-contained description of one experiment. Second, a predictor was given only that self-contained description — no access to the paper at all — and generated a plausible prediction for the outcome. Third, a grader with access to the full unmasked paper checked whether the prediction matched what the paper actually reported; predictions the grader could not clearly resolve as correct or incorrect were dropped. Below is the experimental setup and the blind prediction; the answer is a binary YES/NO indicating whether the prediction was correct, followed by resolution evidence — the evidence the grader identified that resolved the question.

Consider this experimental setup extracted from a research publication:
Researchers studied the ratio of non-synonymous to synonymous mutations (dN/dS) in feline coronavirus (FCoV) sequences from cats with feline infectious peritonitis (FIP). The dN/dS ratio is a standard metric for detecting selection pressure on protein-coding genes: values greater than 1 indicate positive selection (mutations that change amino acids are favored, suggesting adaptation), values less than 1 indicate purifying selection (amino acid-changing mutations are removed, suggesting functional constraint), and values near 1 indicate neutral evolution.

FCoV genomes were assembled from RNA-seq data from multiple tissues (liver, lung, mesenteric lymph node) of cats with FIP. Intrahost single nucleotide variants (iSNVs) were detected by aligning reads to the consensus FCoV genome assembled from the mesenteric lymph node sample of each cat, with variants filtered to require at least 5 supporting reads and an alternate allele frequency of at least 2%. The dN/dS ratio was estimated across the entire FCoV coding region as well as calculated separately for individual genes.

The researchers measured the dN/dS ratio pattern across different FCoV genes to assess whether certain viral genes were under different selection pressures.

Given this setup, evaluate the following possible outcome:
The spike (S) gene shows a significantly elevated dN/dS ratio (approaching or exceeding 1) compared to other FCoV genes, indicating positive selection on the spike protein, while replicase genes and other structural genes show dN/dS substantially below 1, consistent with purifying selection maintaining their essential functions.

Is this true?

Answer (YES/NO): NO